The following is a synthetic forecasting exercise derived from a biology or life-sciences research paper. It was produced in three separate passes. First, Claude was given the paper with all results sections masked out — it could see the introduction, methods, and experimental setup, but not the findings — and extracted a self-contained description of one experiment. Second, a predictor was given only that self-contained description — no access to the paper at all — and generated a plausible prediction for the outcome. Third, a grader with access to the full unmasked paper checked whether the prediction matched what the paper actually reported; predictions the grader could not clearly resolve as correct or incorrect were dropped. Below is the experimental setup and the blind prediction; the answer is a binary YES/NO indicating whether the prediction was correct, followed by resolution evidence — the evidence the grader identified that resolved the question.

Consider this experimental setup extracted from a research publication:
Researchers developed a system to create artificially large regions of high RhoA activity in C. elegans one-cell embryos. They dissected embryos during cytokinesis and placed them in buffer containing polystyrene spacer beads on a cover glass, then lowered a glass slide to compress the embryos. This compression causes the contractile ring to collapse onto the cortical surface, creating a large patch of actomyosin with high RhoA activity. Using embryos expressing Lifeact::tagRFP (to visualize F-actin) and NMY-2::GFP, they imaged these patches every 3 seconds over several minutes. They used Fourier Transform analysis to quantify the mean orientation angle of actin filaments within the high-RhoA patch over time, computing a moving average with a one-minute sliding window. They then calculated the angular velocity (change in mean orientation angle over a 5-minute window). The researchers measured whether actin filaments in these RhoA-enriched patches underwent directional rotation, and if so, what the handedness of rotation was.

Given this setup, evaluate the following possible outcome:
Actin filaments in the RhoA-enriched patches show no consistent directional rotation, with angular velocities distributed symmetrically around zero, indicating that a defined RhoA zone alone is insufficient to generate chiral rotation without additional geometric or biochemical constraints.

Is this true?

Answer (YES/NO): NO